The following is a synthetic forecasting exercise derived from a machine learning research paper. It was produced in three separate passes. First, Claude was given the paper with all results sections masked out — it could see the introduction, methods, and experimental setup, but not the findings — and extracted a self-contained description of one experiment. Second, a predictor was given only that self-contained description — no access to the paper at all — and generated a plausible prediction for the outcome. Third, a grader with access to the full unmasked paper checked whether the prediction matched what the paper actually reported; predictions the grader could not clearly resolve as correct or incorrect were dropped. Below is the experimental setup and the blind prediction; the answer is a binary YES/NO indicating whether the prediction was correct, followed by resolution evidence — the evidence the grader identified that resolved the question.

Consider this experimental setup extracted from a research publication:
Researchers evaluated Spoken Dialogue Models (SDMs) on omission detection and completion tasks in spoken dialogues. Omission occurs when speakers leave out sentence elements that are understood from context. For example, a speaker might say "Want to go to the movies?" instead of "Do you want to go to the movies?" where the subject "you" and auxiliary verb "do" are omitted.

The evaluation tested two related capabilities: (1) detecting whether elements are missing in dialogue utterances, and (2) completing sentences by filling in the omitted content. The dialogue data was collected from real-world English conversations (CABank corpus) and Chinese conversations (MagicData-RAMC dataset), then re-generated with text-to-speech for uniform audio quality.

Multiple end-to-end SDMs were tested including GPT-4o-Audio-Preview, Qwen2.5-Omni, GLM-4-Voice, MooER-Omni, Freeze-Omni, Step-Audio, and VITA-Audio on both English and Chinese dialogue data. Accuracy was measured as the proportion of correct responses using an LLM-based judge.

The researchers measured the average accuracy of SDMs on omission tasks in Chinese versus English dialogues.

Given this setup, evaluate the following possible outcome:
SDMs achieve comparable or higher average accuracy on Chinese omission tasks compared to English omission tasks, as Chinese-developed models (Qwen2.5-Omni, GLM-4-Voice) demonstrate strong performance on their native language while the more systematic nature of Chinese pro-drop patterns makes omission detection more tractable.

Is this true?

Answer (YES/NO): YES